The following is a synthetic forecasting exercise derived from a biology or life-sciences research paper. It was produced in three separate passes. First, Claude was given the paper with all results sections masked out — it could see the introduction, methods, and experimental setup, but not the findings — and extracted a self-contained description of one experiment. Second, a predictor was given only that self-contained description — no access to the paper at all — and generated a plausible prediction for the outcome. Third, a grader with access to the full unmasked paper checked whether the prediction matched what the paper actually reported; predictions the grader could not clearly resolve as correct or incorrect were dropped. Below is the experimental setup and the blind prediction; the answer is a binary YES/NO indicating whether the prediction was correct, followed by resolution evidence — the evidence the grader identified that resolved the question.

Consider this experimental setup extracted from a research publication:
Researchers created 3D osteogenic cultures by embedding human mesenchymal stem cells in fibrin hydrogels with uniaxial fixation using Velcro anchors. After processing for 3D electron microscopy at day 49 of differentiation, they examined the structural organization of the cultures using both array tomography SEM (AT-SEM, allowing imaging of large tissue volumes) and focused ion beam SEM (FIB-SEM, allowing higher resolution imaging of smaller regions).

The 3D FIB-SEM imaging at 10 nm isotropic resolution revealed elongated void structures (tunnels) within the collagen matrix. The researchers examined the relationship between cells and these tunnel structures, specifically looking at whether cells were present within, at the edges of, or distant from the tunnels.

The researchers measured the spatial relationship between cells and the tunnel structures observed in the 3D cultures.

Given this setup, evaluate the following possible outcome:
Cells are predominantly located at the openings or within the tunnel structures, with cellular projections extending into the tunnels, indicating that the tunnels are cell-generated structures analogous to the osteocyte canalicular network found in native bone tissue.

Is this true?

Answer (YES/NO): NO